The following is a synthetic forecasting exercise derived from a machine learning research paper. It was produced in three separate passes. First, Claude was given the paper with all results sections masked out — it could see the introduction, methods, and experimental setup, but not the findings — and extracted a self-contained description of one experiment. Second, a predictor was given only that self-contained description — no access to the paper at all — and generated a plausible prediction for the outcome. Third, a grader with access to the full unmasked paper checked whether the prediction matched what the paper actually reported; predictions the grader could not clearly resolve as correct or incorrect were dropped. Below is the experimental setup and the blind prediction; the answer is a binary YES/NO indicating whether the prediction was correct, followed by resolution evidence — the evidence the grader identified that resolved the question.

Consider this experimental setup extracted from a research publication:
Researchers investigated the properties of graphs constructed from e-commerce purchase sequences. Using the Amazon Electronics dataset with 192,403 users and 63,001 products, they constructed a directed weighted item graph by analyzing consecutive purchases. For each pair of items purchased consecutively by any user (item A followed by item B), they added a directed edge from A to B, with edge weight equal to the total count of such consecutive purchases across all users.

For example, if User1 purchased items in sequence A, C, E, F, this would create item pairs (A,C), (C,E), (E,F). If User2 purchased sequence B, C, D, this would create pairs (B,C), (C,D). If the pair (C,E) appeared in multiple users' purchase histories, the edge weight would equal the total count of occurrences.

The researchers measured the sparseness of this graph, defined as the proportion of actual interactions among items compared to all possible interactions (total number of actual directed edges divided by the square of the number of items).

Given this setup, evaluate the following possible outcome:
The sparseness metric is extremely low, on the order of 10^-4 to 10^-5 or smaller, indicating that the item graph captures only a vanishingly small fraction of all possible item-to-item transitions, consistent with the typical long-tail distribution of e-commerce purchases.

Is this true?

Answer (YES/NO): YES